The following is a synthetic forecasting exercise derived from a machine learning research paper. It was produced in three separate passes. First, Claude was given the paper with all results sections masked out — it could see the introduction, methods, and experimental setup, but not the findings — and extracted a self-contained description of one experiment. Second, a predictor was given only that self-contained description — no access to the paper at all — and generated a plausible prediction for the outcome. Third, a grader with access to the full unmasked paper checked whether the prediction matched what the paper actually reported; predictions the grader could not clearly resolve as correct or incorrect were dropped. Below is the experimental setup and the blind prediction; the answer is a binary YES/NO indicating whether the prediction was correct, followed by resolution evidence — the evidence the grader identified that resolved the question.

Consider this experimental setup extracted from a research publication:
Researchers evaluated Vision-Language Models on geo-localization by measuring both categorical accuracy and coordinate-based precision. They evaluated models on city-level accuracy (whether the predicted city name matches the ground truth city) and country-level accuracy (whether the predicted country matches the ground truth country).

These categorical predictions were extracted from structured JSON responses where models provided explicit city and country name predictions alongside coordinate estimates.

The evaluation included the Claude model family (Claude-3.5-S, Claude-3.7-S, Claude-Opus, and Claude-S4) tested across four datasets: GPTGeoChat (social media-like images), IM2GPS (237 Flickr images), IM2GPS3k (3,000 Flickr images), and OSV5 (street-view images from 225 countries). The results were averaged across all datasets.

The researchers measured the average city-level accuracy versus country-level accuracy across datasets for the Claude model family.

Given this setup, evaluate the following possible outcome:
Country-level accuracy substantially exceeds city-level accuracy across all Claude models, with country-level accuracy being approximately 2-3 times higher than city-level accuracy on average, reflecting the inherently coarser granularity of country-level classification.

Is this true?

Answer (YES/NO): YES